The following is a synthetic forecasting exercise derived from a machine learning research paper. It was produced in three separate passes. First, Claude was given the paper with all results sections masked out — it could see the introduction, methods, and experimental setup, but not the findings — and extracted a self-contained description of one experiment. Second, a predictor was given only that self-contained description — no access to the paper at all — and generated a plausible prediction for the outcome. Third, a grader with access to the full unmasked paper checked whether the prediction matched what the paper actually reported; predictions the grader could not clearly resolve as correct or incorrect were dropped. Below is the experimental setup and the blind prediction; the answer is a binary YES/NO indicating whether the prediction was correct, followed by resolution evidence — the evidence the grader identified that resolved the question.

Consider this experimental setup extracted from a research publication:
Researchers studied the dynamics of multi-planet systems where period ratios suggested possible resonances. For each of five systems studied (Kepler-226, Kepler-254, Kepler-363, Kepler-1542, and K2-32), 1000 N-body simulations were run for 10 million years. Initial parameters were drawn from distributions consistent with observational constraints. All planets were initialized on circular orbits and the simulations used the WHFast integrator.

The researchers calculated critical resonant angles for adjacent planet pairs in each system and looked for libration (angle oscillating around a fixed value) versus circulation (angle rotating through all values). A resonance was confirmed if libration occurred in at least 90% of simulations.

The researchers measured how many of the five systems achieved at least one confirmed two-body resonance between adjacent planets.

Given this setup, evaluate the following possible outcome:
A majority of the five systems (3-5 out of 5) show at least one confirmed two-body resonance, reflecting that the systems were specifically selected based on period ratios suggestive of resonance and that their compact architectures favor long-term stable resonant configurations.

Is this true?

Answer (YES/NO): YES